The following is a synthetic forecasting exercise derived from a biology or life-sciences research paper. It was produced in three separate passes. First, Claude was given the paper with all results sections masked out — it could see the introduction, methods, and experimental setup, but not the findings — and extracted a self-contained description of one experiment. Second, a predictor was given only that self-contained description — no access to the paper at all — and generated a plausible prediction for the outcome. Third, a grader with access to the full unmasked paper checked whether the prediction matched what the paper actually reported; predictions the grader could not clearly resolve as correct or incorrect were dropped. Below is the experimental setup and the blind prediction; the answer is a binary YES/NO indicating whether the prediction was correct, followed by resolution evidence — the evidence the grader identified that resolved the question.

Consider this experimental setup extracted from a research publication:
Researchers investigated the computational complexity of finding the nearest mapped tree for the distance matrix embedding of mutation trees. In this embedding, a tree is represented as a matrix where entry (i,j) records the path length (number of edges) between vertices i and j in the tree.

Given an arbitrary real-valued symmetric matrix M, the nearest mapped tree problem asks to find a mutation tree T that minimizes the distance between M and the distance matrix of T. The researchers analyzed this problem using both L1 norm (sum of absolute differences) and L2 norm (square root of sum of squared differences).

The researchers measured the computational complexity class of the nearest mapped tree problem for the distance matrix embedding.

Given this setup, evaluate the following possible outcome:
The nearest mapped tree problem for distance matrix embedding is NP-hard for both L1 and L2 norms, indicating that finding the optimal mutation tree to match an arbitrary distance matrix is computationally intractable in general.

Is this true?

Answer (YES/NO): YES